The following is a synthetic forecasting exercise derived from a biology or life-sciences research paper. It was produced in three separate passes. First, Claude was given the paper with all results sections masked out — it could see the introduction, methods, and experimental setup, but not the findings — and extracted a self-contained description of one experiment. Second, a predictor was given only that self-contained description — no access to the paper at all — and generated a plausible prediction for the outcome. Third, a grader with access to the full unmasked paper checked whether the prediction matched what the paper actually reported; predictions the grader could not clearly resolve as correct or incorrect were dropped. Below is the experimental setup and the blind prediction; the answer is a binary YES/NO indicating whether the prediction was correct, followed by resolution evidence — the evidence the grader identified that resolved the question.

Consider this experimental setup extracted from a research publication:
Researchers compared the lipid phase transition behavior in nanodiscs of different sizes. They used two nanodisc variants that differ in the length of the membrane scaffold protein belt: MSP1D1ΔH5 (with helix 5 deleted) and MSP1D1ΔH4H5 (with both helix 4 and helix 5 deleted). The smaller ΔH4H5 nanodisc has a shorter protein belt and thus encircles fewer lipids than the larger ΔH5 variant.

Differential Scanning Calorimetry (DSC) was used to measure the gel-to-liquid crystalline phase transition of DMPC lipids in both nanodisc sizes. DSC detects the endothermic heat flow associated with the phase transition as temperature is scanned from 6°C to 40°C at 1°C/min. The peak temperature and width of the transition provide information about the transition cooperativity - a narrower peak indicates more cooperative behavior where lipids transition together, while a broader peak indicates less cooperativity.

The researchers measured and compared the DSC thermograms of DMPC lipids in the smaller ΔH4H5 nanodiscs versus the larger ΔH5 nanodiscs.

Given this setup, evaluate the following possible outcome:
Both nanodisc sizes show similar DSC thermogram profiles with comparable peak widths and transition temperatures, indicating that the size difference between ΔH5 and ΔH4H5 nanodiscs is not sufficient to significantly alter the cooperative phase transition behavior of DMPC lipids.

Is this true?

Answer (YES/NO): NO